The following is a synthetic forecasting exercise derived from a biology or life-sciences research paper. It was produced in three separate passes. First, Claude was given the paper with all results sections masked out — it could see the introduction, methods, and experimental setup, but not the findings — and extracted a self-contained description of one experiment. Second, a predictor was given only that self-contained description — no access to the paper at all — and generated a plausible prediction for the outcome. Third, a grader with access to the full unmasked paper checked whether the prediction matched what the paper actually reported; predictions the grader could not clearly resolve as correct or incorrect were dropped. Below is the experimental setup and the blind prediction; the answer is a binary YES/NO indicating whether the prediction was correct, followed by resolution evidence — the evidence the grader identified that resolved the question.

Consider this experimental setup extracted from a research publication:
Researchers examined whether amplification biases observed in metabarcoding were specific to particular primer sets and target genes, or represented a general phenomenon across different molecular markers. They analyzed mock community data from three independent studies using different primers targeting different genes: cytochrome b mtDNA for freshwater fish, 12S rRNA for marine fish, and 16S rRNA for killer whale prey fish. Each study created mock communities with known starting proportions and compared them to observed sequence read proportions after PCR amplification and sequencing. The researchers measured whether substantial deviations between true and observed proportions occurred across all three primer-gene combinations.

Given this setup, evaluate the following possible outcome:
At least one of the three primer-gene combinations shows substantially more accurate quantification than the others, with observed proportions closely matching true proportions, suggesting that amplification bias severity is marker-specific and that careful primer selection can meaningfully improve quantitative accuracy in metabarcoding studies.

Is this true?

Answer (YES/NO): NO